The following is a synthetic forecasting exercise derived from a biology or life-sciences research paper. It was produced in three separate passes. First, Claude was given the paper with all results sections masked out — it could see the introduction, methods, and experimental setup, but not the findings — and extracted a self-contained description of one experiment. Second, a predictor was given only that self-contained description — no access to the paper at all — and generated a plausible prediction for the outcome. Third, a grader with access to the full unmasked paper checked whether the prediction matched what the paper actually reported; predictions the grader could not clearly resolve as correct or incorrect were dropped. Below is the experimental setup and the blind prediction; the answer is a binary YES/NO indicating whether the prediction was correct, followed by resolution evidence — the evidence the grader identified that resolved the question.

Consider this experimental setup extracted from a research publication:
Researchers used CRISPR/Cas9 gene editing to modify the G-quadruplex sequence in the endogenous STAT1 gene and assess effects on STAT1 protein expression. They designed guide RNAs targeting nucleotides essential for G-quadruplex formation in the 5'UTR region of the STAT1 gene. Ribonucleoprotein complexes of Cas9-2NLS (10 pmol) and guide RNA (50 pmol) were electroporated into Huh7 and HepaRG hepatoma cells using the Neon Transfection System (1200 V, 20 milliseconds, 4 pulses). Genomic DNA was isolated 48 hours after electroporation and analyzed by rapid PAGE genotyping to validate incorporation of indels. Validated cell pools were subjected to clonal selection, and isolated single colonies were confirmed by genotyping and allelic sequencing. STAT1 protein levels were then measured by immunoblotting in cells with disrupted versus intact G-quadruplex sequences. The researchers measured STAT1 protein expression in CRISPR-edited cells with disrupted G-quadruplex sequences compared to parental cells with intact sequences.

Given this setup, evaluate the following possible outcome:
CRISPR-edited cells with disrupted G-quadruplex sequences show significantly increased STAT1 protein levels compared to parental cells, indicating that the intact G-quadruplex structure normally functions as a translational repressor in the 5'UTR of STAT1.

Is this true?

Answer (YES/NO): YES